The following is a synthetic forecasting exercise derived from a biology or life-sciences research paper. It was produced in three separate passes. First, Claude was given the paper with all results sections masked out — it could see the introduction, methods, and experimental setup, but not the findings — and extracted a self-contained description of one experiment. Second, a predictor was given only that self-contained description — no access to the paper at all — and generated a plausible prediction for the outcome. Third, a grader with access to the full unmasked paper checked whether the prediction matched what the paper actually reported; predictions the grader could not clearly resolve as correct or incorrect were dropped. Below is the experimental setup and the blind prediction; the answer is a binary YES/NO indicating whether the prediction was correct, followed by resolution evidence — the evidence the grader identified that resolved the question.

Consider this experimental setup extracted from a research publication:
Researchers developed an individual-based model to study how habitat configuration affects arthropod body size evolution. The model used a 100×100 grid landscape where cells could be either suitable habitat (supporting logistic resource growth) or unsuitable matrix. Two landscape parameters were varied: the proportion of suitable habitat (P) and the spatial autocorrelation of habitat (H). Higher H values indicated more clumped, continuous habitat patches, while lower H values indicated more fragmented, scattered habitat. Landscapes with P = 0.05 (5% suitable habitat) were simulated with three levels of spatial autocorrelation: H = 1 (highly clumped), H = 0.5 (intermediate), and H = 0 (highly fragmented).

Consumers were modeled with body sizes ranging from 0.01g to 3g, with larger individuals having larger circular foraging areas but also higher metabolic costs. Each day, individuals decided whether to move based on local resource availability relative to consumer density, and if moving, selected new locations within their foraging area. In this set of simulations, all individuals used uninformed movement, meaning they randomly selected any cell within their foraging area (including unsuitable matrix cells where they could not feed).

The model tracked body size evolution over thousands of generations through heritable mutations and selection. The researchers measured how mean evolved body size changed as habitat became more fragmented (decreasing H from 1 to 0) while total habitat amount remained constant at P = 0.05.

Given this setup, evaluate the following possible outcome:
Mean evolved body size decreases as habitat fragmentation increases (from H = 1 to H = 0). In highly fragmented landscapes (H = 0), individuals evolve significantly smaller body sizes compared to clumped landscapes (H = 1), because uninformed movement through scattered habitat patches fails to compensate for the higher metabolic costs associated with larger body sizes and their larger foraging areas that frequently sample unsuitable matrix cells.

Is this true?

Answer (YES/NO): YES